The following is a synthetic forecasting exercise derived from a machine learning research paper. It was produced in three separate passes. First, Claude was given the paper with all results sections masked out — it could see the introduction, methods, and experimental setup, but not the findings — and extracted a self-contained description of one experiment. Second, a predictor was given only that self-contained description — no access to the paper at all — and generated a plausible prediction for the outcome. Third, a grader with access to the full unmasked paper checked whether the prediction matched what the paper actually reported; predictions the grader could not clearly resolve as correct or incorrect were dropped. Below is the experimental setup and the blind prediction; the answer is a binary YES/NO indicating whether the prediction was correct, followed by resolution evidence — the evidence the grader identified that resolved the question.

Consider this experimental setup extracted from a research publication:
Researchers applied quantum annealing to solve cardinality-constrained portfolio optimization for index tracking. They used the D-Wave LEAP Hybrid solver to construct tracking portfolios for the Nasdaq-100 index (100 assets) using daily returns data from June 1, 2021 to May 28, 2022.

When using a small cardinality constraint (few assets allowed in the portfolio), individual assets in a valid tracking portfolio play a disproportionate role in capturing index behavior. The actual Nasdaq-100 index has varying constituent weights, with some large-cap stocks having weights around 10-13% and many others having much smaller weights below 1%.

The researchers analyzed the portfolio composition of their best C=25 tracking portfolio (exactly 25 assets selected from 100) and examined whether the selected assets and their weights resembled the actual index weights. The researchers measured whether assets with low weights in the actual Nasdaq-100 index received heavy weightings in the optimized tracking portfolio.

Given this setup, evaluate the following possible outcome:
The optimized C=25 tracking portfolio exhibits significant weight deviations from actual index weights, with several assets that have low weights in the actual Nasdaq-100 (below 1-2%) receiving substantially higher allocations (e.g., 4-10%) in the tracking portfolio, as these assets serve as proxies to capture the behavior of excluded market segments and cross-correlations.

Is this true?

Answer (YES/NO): YES